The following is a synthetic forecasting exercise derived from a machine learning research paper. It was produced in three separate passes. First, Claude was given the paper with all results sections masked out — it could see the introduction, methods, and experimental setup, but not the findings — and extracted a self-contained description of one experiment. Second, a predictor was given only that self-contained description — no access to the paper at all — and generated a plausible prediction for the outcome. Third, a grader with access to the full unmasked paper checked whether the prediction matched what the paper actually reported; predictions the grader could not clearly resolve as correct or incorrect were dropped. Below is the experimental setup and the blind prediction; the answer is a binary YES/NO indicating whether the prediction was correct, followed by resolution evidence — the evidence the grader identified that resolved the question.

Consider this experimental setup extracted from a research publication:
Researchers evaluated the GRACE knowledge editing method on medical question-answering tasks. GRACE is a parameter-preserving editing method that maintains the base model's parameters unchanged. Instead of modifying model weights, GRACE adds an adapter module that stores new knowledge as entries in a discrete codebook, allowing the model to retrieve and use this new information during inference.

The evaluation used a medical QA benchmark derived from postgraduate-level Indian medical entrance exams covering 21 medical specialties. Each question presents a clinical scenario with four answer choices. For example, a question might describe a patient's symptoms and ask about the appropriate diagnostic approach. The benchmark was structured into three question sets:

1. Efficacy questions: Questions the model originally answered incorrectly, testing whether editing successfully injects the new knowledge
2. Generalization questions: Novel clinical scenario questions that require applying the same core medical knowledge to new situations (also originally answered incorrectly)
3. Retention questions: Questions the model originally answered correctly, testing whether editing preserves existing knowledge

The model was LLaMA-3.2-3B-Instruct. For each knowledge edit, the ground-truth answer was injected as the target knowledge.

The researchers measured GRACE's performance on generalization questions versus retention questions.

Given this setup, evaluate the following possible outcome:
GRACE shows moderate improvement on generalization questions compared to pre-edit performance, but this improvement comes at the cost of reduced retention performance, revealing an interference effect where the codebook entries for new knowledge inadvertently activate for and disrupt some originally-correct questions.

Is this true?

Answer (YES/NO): NO